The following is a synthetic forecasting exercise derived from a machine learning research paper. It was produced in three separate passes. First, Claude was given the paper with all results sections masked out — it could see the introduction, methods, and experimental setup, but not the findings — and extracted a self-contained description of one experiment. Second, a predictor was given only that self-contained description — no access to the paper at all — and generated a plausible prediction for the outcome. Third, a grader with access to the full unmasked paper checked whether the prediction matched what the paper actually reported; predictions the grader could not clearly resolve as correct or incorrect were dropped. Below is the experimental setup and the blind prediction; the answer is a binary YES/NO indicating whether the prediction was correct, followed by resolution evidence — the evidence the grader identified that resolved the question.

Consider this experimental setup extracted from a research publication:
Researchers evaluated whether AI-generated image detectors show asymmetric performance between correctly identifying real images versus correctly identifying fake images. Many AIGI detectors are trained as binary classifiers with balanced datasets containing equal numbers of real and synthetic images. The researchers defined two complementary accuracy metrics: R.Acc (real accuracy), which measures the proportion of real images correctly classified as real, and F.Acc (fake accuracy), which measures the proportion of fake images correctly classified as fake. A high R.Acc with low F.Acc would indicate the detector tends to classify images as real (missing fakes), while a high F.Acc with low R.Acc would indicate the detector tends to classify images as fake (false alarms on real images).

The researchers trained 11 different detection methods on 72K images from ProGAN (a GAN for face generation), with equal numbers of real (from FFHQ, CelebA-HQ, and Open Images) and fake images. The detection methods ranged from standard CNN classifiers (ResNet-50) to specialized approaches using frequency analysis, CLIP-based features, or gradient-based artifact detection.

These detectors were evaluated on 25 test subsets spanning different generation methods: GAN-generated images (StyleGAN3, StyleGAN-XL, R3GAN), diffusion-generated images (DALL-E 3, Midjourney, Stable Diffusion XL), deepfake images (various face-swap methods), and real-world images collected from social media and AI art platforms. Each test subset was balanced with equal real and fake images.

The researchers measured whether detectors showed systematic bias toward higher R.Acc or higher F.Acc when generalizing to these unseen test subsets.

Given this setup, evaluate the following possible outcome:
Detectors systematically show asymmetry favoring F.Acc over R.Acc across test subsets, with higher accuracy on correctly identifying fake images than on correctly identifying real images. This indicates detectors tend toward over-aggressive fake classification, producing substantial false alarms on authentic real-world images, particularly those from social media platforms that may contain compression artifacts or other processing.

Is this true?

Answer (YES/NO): NO